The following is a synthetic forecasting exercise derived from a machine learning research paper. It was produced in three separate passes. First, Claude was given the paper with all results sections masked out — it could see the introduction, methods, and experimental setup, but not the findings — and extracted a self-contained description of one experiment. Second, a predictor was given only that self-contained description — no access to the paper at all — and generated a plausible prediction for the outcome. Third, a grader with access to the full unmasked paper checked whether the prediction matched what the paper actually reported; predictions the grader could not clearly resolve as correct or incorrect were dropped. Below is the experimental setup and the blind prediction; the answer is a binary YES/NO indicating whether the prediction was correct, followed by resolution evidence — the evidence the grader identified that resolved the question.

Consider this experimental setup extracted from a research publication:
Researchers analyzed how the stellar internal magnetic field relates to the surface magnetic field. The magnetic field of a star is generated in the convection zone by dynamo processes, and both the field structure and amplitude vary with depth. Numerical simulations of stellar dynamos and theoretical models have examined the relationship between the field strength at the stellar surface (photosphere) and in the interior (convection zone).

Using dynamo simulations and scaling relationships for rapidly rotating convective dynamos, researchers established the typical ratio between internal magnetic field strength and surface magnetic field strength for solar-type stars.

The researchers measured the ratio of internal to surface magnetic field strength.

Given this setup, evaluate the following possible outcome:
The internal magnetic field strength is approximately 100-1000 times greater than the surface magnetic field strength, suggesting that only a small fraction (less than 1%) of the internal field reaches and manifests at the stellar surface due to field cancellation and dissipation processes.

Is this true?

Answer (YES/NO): NO